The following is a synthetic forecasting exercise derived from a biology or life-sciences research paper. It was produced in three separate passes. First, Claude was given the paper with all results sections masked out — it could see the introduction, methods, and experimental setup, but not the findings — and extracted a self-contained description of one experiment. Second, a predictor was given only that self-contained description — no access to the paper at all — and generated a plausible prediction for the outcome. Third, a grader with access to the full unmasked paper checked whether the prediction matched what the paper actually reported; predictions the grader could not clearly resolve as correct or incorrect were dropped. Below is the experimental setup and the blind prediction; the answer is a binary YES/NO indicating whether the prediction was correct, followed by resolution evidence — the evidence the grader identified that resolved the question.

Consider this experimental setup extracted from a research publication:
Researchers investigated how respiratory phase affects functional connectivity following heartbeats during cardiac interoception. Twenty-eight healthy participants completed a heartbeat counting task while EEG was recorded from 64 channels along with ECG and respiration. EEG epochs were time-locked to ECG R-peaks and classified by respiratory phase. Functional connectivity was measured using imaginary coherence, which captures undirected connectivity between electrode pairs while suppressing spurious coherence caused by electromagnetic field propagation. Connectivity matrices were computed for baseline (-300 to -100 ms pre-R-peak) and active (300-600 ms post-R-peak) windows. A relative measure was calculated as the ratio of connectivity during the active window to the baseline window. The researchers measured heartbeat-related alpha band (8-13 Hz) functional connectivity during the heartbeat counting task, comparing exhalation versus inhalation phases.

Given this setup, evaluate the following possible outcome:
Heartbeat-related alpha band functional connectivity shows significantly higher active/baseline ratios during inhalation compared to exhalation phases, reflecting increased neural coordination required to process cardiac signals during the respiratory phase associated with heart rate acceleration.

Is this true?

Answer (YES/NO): NO